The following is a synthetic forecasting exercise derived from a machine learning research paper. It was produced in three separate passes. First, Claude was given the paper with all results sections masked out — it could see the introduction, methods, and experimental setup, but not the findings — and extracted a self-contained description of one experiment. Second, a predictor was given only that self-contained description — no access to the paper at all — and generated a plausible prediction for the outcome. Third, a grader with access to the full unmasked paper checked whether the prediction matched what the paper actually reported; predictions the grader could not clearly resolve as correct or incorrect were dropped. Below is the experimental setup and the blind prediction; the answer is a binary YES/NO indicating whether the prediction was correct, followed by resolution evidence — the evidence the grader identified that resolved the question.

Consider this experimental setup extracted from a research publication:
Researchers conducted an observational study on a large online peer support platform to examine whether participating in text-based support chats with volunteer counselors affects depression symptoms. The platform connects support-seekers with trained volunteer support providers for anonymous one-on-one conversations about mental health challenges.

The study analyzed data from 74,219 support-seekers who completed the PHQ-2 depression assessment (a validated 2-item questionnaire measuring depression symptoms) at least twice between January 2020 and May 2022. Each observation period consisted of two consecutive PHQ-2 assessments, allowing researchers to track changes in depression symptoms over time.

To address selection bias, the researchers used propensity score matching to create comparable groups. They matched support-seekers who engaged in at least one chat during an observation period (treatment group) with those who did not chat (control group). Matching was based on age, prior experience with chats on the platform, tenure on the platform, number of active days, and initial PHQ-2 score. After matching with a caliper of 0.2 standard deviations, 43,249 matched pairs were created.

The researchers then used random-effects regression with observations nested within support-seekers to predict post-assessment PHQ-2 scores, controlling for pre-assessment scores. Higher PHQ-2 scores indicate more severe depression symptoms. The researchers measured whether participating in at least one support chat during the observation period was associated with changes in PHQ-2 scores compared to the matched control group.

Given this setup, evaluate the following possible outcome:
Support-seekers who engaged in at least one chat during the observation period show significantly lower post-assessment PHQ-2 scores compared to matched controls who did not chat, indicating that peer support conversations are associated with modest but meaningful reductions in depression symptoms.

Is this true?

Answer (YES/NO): YES